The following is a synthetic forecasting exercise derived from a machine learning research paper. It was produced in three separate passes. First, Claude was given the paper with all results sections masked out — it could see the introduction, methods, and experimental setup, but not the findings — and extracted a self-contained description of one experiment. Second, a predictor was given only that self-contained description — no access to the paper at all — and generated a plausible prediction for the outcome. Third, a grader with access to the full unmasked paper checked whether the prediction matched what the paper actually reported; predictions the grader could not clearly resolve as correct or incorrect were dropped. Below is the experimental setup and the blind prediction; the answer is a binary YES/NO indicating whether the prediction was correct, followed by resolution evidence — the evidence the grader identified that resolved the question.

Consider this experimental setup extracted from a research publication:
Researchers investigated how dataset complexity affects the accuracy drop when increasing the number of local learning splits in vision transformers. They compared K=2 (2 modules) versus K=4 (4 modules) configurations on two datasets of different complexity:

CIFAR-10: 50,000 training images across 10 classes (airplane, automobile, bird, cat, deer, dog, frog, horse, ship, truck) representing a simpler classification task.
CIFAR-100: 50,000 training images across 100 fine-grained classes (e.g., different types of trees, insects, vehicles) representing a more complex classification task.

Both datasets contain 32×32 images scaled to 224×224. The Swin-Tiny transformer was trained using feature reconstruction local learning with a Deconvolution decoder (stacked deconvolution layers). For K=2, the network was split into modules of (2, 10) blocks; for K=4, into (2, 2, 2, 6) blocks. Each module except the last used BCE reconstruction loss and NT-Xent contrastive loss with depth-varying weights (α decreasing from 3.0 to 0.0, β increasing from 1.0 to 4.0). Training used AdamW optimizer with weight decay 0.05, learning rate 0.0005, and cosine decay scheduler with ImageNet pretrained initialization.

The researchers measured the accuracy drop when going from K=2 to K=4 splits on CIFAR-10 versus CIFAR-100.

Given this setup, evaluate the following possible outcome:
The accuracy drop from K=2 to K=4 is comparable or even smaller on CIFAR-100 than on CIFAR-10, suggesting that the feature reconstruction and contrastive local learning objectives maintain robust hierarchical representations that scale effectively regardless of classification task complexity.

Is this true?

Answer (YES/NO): NO